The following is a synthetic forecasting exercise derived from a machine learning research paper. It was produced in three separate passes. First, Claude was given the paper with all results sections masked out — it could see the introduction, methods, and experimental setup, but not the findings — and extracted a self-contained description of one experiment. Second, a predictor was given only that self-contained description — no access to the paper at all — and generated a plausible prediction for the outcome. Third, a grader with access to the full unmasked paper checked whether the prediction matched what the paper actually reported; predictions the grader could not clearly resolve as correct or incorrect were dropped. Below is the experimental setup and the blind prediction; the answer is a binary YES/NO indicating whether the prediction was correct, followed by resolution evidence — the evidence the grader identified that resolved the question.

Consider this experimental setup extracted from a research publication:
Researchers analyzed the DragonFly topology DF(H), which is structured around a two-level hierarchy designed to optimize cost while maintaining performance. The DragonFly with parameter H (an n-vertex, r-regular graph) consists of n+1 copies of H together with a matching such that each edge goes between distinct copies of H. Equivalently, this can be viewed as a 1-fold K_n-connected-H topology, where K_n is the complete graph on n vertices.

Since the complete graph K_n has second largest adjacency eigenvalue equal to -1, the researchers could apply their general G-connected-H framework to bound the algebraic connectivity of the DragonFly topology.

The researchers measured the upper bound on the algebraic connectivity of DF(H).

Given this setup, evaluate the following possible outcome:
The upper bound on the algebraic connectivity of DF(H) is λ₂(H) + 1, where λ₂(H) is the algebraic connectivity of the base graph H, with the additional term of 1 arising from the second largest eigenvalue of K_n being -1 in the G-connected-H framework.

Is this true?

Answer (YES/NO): NO